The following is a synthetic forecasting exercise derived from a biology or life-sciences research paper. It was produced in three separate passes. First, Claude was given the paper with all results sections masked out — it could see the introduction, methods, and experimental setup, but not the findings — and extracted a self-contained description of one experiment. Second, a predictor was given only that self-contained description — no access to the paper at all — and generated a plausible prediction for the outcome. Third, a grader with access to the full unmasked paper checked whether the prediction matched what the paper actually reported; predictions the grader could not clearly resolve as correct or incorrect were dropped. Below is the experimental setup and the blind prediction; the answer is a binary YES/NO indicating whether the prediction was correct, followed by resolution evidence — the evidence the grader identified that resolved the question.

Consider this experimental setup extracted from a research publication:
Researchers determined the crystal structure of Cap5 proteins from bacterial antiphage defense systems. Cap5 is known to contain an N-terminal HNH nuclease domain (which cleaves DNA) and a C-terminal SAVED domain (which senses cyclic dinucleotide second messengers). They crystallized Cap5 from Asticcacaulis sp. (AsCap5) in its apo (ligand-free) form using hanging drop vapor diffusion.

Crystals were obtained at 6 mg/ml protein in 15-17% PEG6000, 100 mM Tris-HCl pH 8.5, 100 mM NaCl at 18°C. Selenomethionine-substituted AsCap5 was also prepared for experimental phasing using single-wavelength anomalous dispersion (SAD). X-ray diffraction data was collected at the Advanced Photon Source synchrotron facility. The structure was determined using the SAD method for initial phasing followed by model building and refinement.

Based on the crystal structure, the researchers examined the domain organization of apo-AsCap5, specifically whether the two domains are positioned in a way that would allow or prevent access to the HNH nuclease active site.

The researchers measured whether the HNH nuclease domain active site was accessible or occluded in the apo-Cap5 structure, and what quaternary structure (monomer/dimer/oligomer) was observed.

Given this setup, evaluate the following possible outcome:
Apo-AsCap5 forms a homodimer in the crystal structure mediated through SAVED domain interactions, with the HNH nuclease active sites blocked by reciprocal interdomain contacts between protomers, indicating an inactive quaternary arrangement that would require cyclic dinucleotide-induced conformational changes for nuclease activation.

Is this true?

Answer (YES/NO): NO